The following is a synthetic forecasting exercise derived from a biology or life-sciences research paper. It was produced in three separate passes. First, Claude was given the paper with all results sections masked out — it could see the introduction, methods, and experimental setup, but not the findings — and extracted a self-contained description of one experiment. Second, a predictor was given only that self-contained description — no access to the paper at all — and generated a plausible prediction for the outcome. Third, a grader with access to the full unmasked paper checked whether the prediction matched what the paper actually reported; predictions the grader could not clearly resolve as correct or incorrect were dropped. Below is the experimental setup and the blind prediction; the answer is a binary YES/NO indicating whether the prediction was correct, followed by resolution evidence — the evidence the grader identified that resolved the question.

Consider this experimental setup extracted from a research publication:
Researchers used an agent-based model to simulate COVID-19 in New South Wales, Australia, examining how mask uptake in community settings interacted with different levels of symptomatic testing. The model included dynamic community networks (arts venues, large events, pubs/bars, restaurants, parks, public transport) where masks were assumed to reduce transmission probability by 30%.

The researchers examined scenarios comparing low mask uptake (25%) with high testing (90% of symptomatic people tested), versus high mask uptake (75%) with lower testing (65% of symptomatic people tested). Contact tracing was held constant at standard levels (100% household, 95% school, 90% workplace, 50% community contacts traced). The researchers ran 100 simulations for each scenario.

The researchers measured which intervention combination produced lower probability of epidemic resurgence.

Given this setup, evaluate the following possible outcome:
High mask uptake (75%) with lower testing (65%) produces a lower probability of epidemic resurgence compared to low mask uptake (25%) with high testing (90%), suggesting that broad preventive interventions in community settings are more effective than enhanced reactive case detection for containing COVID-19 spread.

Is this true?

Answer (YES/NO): NO